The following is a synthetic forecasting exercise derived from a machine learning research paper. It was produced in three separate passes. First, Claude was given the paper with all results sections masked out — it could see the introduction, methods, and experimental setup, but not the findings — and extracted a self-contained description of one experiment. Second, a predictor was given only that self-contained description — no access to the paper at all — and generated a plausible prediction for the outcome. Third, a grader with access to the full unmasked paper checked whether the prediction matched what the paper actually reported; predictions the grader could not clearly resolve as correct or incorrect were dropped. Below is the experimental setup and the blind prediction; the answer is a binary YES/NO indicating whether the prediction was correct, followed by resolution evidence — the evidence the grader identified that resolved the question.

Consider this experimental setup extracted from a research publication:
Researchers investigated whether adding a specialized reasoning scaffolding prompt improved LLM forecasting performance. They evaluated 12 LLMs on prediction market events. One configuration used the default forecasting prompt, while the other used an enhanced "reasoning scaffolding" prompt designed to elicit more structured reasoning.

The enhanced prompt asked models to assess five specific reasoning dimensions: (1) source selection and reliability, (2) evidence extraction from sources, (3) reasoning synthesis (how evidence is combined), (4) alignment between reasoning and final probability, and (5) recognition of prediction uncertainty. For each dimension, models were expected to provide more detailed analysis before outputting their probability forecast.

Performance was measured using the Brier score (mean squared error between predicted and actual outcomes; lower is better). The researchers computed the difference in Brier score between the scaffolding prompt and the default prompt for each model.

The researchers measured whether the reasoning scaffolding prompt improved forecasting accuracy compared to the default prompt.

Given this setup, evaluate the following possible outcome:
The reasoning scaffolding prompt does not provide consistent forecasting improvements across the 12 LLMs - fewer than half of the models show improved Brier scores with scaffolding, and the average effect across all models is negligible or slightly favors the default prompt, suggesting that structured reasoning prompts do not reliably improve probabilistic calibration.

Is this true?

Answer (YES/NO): NO